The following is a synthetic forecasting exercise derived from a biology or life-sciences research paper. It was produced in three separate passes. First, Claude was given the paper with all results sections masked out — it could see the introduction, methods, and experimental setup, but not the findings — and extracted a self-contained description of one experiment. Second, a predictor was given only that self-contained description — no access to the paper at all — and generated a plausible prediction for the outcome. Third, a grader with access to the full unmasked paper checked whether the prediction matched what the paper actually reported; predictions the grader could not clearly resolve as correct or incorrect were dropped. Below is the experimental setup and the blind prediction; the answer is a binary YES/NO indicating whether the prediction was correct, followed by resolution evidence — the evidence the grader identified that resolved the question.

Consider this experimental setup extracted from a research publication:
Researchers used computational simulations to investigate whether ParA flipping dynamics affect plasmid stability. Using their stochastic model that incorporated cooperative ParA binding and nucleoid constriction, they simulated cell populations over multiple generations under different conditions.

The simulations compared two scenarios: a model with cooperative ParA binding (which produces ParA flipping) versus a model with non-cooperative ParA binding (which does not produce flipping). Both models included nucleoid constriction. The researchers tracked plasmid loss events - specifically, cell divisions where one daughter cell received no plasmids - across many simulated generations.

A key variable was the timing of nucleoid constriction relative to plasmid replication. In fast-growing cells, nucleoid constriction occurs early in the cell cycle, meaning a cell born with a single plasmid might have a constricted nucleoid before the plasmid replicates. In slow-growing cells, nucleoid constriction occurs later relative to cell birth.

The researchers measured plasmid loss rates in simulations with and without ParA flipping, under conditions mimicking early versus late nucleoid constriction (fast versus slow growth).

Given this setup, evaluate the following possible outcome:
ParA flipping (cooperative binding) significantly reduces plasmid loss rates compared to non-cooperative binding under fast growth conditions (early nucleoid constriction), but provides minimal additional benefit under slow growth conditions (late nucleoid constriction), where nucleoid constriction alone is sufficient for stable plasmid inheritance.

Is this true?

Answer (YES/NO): YES